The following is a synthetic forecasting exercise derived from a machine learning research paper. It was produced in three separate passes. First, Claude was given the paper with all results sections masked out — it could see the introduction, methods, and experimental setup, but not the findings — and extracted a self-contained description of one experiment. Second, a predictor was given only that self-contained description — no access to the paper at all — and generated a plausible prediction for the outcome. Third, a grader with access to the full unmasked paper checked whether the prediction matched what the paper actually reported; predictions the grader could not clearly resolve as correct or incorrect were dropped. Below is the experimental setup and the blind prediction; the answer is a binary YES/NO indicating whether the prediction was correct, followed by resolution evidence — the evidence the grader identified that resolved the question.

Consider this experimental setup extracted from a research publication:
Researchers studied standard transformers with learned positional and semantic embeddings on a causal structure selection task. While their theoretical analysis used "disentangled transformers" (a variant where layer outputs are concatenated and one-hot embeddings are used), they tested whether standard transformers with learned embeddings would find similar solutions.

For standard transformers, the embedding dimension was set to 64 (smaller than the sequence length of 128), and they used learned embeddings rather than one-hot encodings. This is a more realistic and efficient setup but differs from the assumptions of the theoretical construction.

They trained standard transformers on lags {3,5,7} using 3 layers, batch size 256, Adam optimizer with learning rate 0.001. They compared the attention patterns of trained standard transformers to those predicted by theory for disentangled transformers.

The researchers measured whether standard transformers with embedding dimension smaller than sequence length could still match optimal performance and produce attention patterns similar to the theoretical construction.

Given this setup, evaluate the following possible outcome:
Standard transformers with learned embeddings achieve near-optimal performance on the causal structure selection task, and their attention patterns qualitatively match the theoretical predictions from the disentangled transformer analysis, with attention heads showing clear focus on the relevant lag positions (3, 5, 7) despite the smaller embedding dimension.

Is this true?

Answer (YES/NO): YES